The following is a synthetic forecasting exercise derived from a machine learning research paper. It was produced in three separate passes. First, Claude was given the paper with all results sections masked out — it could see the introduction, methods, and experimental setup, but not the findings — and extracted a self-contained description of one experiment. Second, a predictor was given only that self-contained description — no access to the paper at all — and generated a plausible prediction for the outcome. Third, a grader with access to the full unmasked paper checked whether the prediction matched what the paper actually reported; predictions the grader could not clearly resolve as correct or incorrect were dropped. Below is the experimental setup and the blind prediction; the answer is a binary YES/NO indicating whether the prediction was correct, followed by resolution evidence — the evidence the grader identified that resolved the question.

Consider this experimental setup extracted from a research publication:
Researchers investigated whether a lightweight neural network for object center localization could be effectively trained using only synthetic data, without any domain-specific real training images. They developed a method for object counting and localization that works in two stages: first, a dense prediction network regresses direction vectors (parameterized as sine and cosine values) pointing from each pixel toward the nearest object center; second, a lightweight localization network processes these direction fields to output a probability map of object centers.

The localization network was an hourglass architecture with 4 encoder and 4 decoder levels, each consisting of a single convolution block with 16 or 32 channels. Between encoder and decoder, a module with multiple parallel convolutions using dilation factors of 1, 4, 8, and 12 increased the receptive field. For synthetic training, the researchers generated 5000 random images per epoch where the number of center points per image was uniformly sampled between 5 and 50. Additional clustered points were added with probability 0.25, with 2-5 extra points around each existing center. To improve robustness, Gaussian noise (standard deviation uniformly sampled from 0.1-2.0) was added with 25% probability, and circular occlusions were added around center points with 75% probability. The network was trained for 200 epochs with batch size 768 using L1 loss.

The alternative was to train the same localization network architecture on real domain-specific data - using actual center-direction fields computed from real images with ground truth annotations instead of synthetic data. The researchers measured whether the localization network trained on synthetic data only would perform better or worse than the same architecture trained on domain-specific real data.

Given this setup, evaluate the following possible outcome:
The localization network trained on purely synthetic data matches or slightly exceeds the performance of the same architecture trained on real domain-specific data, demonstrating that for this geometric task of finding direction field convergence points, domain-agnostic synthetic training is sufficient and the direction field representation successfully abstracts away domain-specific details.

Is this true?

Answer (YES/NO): YES